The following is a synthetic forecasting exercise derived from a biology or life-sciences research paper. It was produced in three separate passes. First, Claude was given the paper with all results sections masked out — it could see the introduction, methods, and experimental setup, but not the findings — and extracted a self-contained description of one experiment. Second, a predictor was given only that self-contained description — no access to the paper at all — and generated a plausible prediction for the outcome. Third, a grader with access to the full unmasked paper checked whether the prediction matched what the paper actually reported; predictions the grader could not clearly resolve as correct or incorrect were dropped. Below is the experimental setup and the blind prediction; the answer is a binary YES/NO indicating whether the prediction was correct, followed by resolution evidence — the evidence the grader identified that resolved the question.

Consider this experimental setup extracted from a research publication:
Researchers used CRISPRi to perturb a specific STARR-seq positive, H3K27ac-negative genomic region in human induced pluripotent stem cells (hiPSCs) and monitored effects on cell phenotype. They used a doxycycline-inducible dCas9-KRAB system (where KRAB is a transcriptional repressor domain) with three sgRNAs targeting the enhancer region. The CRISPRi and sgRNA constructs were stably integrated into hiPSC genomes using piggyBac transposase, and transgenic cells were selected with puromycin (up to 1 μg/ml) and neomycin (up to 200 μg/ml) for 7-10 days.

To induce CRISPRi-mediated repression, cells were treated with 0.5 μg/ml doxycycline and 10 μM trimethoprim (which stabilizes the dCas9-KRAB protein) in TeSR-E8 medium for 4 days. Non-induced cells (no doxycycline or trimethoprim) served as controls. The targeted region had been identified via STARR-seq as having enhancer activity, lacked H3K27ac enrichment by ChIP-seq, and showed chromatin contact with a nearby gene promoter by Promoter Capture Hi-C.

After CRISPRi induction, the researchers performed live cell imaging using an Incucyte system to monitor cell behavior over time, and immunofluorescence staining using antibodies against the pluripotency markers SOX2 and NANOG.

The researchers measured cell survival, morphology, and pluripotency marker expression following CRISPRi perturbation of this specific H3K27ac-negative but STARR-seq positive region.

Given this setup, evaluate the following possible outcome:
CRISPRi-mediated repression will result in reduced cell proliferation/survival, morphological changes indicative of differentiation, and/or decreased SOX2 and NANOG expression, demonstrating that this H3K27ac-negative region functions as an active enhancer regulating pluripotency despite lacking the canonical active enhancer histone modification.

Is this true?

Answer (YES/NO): YES